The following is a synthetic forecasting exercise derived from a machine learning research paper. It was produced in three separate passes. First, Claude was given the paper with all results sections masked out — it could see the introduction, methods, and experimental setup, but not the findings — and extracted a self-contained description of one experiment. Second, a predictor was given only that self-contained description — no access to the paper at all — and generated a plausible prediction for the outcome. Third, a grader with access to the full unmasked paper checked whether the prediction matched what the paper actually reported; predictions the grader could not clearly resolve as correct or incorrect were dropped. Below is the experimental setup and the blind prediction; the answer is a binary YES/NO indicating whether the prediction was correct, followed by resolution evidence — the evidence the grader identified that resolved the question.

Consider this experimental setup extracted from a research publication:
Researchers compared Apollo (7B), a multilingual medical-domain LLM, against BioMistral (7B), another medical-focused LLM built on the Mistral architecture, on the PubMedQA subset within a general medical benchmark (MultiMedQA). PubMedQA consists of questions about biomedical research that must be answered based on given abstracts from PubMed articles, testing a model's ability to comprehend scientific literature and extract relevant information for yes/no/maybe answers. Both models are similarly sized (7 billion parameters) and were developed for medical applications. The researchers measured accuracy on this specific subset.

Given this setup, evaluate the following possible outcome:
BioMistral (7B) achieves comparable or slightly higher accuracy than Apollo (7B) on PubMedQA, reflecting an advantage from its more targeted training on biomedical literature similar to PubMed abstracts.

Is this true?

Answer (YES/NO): NO